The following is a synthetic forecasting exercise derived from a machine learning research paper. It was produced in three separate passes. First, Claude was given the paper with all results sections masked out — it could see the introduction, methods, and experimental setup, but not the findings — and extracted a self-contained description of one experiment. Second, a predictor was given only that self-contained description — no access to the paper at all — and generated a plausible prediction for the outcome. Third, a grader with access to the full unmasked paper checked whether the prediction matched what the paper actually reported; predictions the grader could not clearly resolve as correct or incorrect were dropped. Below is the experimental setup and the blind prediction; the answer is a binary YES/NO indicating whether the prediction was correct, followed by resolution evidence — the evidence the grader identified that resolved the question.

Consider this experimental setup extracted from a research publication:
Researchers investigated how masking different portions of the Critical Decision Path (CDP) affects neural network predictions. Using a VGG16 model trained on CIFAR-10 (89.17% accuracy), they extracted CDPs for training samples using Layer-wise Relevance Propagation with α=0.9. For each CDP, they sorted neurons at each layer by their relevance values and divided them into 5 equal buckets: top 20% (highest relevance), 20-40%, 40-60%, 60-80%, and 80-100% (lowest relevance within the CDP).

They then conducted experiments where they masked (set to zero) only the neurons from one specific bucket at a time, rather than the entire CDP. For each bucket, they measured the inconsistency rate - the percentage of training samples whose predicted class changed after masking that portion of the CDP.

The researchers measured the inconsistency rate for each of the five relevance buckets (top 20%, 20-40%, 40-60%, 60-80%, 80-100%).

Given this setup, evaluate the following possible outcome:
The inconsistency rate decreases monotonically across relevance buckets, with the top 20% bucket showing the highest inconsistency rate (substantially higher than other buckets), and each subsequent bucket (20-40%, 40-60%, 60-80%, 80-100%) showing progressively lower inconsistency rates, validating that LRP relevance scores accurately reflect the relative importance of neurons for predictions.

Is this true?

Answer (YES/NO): YES